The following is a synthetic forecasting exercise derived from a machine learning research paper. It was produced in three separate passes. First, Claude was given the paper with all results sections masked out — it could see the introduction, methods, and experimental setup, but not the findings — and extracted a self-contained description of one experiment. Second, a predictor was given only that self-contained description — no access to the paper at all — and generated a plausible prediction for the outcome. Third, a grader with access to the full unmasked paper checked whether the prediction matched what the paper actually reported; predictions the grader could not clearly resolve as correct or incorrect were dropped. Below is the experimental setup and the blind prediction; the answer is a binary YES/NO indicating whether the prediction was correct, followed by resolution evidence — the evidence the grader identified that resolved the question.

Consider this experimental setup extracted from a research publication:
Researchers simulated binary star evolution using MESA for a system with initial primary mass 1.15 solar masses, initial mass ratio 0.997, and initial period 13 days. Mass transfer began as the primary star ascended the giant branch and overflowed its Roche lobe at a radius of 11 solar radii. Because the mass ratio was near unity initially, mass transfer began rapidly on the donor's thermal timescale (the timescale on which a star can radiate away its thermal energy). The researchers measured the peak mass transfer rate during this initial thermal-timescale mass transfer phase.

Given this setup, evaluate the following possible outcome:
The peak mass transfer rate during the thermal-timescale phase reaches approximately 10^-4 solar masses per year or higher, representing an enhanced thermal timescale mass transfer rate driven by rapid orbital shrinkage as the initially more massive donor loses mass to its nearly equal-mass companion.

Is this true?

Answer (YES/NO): YES